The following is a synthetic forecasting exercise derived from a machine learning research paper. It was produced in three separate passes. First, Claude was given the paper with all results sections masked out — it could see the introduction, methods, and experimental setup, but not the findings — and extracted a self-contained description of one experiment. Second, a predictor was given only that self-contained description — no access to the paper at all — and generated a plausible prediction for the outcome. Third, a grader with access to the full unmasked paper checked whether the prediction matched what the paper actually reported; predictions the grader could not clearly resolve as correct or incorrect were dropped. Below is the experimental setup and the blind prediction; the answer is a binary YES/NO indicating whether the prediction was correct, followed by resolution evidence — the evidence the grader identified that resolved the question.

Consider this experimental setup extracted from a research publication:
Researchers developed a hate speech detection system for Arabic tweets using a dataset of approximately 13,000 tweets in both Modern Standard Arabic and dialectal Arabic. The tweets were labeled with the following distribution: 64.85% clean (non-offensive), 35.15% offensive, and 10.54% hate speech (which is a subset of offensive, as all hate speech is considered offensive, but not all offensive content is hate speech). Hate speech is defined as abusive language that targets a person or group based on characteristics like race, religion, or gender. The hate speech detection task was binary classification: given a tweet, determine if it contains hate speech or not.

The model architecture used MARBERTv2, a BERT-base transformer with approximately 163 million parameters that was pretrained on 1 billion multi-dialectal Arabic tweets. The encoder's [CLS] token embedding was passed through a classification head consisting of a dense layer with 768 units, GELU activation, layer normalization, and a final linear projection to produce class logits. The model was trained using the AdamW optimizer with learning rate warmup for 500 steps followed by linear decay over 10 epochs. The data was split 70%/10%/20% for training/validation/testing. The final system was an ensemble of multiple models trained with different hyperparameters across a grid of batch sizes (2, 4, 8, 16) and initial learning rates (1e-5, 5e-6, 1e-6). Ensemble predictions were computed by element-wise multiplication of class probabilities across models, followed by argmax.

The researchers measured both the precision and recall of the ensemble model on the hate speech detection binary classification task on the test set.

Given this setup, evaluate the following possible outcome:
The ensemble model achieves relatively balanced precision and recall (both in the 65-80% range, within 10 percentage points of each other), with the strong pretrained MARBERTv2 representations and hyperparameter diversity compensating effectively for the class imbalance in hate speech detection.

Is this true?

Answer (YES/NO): NO